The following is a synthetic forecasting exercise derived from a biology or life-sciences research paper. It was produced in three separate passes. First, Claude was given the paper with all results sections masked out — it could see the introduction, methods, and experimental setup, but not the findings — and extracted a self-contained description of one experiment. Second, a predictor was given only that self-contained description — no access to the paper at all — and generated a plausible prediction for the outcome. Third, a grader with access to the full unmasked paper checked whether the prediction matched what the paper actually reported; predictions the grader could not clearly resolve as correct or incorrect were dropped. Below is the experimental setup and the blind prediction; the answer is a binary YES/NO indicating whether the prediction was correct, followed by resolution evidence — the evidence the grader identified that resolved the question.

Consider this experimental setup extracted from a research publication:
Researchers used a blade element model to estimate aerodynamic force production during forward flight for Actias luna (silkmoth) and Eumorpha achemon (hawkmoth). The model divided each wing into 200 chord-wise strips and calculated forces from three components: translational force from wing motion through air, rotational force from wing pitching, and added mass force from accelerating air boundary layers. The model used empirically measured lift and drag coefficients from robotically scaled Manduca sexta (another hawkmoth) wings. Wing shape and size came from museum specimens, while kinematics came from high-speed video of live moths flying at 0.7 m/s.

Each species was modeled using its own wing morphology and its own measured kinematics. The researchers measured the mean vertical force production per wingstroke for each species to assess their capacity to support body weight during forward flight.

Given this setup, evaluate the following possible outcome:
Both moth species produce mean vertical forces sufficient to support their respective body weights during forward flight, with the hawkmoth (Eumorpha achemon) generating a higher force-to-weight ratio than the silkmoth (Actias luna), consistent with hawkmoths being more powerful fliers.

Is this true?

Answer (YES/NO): NO